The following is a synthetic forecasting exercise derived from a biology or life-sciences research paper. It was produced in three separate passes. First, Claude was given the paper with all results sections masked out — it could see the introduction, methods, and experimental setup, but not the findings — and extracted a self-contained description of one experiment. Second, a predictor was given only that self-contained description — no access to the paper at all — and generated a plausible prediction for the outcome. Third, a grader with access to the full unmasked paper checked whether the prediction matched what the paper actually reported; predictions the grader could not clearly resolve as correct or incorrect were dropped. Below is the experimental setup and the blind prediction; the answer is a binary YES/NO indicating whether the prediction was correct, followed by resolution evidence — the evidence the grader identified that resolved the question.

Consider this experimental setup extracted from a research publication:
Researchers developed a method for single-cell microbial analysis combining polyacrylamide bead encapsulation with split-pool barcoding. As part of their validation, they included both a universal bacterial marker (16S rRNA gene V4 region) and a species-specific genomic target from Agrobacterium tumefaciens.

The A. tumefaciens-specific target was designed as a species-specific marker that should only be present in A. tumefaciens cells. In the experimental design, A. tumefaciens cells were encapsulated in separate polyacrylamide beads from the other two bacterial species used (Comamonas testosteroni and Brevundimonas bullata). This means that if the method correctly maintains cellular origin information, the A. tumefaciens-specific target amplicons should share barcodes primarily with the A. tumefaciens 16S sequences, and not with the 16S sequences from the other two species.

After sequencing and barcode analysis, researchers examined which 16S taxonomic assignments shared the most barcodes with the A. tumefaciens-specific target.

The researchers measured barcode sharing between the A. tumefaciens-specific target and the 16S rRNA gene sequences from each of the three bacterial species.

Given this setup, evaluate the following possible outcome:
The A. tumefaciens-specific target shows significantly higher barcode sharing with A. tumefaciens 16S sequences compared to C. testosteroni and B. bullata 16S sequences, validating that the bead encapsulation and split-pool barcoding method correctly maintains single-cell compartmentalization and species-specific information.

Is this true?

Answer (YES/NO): YES